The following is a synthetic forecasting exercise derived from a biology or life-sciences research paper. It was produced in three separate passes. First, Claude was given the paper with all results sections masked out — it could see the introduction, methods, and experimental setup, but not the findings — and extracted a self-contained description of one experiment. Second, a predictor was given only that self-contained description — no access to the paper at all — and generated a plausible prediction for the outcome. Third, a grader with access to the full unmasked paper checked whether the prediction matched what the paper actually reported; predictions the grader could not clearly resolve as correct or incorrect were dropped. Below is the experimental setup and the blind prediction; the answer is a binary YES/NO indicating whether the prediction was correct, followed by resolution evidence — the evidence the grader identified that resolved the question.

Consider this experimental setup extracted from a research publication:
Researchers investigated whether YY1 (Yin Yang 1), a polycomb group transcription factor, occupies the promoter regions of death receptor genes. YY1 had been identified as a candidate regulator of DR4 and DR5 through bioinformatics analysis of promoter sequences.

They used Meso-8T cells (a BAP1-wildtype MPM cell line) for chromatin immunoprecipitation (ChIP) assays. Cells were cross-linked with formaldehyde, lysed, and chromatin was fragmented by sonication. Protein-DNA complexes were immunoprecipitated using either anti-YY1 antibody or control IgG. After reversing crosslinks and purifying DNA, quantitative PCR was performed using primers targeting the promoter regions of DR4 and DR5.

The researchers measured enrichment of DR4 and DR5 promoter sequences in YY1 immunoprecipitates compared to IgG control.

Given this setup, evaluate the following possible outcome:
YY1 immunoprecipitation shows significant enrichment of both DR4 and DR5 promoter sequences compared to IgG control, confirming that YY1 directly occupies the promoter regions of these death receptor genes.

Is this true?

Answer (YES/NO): NO